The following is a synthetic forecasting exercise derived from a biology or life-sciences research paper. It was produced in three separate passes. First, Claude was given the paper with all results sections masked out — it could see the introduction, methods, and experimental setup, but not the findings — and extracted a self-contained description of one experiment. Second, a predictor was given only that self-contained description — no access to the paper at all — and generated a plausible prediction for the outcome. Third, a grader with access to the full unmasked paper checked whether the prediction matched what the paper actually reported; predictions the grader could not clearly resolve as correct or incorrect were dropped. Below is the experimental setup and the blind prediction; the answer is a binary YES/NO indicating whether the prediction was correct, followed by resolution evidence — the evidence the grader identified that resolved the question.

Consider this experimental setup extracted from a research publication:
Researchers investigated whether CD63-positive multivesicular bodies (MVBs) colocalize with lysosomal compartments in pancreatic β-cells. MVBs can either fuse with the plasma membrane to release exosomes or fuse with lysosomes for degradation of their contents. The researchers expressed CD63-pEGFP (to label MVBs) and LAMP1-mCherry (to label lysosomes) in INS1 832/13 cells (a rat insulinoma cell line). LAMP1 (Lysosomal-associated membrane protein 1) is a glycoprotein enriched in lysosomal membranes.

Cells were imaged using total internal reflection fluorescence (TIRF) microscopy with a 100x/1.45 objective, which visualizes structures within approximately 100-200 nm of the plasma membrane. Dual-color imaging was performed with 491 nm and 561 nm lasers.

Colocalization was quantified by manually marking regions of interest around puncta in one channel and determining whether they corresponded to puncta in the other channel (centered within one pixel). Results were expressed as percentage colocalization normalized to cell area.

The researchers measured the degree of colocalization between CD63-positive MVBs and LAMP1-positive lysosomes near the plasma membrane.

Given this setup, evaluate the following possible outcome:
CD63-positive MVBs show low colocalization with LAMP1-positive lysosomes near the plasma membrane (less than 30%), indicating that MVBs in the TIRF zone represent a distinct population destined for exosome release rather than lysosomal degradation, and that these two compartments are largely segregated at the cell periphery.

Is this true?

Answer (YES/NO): NO